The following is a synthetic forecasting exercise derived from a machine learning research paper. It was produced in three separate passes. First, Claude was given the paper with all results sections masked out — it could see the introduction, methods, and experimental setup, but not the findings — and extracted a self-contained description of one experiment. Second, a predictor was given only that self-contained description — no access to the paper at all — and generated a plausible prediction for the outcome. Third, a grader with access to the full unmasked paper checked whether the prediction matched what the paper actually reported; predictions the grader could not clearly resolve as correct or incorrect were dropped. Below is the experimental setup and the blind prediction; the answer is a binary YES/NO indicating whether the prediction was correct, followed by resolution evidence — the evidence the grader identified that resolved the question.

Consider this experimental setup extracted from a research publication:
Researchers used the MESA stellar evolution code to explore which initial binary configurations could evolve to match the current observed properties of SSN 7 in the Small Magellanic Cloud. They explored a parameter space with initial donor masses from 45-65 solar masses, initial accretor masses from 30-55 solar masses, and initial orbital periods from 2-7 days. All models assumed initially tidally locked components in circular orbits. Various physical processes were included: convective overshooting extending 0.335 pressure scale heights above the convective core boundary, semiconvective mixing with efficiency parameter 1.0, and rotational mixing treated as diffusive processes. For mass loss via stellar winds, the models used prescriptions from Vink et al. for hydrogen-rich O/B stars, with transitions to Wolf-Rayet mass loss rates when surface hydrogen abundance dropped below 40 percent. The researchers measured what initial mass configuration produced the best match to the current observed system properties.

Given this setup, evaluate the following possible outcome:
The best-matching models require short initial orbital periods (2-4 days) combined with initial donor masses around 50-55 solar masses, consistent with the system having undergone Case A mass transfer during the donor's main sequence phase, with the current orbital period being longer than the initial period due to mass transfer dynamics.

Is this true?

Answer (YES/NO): YES